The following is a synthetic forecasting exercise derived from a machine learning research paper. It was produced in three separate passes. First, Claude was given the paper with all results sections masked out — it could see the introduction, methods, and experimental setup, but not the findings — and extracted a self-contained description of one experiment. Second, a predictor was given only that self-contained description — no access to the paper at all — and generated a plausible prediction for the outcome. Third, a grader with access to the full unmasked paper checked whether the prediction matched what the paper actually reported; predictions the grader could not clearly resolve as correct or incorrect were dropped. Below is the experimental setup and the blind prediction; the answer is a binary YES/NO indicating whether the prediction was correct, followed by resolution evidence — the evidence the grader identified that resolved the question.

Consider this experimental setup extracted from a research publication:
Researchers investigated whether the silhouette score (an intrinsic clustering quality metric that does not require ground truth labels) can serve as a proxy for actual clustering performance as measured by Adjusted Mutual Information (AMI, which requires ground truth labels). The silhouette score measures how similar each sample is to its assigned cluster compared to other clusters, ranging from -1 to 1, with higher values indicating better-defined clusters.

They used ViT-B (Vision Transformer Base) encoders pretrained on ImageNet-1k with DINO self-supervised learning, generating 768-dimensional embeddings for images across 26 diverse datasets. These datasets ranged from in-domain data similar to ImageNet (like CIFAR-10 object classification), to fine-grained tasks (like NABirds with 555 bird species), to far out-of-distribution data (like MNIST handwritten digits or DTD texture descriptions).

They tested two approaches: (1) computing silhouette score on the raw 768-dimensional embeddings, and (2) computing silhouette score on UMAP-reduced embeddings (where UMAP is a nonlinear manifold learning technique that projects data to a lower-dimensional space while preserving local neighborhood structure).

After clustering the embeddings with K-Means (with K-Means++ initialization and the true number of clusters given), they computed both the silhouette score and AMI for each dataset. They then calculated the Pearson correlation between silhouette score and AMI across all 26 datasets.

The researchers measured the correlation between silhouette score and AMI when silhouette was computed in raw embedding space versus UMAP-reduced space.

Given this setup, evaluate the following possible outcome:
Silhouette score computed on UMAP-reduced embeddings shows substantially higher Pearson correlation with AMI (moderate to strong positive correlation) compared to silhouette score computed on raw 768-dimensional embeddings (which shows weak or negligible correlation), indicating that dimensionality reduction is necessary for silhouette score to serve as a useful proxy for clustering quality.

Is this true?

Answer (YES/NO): NO